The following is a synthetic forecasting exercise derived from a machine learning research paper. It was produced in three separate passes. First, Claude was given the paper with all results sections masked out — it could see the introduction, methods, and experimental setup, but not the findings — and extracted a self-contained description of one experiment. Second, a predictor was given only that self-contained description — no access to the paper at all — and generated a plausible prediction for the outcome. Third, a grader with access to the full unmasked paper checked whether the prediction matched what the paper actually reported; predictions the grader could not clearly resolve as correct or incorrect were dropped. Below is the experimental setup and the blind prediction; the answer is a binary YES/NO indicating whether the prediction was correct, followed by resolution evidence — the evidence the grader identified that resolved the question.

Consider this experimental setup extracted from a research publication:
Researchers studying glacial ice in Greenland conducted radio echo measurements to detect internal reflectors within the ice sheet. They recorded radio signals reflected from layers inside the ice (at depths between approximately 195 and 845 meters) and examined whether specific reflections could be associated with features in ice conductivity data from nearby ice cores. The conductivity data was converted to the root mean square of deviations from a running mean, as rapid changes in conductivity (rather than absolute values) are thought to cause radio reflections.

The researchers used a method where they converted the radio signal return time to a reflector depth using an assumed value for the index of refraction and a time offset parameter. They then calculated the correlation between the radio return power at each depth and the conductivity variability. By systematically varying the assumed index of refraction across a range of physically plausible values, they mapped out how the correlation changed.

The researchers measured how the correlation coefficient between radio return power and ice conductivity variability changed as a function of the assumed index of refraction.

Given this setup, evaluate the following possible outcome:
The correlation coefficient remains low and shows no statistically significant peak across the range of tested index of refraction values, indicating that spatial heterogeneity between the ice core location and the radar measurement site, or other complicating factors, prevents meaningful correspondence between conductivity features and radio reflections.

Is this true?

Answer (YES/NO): NO